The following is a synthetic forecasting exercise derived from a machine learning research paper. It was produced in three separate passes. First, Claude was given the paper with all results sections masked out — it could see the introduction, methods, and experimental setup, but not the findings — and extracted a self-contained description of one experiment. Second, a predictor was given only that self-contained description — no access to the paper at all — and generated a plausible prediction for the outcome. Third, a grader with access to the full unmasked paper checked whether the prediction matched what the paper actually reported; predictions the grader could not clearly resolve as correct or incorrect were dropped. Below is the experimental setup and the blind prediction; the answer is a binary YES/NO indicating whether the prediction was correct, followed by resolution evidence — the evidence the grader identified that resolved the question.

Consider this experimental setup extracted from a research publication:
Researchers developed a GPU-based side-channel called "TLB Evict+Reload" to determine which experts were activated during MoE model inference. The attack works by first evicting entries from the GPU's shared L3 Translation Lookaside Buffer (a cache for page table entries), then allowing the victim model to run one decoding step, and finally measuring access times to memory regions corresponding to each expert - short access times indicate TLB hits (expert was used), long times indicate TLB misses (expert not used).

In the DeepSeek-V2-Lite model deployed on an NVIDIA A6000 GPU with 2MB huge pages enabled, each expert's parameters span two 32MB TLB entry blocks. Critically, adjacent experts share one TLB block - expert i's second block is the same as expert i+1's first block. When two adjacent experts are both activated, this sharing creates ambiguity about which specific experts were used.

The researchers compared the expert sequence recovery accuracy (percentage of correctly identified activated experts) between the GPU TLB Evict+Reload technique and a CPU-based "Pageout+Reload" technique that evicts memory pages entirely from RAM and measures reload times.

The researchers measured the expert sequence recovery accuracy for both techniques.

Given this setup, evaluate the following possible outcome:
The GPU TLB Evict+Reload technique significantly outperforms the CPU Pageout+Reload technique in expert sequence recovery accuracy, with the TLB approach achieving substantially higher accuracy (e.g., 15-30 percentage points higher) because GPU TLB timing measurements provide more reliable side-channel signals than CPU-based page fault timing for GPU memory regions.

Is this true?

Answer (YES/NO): NO